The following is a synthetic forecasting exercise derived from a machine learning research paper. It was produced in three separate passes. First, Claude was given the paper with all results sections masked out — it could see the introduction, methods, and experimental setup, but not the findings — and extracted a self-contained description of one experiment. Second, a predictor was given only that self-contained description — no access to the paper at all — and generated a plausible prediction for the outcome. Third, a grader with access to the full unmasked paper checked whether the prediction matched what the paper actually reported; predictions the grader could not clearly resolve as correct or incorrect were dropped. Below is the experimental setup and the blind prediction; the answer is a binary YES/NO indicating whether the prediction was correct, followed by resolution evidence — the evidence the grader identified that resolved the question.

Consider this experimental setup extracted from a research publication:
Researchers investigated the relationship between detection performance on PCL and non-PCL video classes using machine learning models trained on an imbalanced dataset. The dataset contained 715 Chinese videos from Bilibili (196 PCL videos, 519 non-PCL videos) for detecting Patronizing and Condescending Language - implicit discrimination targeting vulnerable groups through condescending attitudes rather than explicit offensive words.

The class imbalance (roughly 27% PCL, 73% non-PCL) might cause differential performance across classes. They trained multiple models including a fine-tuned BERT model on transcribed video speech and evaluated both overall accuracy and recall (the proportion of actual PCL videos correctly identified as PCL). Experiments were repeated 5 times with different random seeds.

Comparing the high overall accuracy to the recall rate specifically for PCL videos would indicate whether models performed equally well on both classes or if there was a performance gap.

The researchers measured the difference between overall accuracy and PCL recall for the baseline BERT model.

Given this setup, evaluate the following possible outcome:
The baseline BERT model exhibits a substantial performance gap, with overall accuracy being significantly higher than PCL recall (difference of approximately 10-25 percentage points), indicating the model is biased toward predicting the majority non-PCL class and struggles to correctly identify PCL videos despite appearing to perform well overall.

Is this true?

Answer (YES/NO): NO